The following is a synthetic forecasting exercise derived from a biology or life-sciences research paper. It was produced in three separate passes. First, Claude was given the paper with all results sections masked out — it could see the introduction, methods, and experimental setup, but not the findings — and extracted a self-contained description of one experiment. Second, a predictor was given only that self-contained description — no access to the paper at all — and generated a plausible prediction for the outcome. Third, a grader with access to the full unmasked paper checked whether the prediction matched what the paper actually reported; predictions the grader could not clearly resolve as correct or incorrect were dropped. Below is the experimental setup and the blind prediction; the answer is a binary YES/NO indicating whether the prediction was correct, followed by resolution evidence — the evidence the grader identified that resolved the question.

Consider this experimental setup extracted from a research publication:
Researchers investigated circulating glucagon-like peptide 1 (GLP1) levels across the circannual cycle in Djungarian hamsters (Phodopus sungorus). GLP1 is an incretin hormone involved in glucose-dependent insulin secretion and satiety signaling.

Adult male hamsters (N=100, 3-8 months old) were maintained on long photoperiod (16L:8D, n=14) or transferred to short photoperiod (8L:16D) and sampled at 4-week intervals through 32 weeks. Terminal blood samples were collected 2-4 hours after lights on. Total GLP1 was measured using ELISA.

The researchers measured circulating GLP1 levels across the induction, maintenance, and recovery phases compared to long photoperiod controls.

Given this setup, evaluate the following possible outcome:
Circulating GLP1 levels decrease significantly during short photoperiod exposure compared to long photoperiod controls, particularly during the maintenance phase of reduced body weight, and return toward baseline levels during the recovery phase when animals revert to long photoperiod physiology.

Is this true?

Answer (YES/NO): NO